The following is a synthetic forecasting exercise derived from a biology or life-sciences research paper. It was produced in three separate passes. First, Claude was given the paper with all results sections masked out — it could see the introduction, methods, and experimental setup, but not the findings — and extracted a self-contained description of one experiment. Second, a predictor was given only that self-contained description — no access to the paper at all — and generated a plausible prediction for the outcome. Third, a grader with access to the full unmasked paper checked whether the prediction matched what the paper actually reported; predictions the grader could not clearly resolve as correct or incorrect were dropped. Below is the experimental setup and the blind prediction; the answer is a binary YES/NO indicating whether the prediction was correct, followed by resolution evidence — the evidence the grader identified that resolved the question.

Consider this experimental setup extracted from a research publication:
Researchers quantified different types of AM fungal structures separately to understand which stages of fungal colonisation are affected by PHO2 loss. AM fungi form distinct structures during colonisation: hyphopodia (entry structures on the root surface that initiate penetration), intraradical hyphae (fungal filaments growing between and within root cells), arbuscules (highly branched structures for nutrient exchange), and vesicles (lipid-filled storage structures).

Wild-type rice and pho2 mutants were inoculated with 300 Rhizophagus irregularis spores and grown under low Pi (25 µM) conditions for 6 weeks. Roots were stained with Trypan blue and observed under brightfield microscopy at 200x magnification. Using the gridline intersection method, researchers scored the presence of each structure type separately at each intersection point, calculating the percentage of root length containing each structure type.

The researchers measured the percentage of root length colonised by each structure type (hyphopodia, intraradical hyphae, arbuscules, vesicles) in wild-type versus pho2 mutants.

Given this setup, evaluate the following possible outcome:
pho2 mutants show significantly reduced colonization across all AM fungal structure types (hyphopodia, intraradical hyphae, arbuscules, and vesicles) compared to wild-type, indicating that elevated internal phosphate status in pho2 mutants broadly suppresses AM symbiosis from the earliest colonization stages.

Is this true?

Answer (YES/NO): NO